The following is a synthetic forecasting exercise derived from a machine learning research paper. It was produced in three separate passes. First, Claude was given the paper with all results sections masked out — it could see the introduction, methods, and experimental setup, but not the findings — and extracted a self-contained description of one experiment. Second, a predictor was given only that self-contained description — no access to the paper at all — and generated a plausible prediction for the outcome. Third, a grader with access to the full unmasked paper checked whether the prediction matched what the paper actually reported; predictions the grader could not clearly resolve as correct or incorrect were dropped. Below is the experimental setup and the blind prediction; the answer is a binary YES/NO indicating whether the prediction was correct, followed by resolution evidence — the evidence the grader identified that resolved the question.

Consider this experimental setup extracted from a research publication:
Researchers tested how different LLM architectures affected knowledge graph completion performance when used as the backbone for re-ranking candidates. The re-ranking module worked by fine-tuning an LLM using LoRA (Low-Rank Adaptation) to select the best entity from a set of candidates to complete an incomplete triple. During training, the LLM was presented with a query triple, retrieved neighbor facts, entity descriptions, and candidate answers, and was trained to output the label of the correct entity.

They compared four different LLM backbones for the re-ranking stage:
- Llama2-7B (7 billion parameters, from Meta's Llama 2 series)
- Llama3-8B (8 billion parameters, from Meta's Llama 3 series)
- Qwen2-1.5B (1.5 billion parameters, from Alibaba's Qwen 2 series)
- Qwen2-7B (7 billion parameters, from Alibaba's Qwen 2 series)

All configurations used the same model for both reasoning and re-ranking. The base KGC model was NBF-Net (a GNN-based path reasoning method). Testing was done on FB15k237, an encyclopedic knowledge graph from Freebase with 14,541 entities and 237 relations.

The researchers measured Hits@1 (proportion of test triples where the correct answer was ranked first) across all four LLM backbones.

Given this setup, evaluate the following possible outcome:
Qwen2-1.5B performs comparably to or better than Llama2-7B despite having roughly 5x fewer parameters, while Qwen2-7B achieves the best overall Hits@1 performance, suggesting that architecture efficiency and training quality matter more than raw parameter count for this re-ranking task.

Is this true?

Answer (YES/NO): YES